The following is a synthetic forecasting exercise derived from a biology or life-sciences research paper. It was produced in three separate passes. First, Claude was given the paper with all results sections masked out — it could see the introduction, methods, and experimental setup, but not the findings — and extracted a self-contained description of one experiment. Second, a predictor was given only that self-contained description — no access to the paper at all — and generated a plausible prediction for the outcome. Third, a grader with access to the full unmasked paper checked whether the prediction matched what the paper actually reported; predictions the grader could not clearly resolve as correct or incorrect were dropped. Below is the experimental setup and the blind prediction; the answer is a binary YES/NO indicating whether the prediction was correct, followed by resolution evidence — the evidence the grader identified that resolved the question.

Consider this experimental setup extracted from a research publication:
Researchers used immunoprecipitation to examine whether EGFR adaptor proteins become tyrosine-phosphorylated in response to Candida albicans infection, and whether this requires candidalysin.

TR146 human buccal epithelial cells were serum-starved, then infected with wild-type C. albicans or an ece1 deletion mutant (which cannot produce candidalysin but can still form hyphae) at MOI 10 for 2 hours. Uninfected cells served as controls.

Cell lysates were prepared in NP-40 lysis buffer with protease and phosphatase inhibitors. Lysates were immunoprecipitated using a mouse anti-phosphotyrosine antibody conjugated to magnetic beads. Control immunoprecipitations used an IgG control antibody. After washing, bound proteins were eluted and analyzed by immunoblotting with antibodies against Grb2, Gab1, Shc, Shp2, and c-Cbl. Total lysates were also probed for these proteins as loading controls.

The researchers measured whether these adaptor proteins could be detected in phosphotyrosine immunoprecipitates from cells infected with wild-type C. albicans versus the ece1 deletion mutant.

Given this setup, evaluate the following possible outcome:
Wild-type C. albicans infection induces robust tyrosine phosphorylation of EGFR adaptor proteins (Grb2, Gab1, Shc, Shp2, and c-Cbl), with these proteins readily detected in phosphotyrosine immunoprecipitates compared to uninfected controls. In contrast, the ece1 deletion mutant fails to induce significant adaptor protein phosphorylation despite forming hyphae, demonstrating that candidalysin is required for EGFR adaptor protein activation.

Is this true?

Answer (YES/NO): NO